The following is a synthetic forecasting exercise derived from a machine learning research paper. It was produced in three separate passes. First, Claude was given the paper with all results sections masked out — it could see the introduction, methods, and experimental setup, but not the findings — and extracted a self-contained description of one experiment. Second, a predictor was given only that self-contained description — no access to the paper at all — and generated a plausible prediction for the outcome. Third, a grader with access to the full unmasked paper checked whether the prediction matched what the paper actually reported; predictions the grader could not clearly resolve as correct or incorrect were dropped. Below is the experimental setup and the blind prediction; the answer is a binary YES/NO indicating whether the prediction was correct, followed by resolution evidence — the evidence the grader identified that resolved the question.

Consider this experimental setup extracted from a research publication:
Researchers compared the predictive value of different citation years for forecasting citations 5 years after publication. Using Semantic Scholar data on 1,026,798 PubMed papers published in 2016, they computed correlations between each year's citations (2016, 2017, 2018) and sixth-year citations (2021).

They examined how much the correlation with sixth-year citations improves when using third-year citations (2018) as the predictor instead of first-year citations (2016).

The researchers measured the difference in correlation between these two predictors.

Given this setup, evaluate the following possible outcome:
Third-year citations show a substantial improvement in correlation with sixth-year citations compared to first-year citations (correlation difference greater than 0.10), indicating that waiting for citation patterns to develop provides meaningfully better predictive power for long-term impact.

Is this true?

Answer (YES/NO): YES